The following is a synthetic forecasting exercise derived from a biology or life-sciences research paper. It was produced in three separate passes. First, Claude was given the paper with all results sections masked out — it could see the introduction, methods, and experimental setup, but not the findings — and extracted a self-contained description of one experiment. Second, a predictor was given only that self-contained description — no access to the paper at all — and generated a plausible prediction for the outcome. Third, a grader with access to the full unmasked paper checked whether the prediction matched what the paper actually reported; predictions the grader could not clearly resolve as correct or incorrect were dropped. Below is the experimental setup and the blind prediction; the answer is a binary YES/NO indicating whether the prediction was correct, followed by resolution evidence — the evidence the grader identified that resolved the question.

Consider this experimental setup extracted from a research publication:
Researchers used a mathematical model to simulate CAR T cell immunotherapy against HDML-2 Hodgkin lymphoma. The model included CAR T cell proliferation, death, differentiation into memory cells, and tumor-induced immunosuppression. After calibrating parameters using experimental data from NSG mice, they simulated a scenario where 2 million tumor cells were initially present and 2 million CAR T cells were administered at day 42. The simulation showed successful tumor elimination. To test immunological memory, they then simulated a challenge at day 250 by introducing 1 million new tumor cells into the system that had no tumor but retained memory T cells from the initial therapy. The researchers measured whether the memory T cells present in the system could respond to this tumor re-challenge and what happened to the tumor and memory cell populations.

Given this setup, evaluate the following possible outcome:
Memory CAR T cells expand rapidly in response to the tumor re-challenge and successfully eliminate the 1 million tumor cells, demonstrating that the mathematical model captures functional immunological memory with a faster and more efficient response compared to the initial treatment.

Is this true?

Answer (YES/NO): NO